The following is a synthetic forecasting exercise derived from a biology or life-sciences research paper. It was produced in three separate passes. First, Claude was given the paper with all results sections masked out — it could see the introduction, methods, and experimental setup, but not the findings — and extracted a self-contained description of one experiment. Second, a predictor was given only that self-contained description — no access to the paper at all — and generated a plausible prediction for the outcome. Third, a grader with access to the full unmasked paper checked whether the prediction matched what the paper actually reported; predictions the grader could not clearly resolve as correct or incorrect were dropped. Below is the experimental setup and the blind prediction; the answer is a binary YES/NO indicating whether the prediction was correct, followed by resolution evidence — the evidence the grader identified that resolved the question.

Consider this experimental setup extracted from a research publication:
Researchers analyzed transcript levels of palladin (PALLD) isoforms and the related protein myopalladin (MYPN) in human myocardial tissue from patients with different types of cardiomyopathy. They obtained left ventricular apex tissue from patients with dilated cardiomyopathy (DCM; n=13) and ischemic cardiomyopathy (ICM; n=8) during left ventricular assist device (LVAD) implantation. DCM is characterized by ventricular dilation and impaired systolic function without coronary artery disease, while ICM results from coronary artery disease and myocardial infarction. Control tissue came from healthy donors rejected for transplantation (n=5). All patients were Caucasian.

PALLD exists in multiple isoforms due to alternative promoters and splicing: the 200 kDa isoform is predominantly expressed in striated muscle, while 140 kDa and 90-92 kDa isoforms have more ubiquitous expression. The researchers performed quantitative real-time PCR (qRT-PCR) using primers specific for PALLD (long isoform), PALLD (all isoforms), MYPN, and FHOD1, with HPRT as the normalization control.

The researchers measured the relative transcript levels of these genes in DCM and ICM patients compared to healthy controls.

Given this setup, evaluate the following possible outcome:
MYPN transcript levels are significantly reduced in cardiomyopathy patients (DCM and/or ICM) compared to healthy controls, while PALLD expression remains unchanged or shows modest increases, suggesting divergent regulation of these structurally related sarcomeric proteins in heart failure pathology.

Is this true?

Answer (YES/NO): NO